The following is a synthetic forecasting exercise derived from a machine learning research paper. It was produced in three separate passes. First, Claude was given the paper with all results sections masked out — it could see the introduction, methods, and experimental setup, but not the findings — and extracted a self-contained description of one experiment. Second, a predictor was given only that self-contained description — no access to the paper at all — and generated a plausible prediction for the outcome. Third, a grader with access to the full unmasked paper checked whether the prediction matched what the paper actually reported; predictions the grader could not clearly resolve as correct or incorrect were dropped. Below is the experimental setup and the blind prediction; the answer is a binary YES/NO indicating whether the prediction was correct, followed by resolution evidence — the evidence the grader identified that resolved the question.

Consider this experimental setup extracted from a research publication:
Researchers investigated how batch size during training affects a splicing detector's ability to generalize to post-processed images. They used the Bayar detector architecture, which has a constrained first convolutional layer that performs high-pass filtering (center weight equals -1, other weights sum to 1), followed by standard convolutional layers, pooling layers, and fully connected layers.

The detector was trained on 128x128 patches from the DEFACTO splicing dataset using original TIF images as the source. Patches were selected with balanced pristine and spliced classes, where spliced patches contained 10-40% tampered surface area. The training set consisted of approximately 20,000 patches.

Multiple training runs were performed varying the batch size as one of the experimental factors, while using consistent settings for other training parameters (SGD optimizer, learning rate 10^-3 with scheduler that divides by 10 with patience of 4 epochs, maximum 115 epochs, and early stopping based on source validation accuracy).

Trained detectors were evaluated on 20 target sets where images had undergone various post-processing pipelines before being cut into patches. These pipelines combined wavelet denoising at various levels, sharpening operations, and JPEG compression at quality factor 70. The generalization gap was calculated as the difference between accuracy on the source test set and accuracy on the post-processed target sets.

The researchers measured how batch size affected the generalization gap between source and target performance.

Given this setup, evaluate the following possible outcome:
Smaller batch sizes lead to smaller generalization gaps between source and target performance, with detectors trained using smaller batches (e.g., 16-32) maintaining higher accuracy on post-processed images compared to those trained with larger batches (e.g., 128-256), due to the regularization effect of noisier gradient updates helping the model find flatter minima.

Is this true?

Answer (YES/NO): NO